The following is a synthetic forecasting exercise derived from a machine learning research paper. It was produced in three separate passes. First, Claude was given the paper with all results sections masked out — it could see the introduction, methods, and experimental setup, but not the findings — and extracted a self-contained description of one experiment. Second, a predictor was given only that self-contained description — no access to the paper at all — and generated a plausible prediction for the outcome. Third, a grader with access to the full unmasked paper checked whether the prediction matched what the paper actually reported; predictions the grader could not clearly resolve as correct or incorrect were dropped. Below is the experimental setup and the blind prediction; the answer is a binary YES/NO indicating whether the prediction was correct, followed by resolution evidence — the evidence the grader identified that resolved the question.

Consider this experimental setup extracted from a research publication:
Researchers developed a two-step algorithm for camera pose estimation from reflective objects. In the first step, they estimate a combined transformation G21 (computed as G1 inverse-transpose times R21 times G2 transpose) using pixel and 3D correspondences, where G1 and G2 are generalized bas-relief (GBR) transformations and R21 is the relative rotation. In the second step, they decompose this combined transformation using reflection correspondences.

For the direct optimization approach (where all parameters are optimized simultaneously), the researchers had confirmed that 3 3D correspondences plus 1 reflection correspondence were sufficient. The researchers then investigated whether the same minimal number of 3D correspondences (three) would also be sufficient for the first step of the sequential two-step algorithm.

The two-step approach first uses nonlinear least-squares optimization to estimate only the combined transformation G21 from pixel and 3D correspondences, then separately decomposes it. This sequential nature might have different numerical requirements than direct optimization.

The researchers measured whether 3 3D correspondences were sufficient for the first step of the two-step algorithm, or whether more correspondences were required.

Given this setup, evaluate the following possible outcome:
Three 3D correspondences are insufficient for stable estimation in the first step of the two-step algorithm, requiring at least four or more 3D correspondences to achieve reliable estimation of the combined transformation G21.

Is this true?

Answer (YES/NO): YES